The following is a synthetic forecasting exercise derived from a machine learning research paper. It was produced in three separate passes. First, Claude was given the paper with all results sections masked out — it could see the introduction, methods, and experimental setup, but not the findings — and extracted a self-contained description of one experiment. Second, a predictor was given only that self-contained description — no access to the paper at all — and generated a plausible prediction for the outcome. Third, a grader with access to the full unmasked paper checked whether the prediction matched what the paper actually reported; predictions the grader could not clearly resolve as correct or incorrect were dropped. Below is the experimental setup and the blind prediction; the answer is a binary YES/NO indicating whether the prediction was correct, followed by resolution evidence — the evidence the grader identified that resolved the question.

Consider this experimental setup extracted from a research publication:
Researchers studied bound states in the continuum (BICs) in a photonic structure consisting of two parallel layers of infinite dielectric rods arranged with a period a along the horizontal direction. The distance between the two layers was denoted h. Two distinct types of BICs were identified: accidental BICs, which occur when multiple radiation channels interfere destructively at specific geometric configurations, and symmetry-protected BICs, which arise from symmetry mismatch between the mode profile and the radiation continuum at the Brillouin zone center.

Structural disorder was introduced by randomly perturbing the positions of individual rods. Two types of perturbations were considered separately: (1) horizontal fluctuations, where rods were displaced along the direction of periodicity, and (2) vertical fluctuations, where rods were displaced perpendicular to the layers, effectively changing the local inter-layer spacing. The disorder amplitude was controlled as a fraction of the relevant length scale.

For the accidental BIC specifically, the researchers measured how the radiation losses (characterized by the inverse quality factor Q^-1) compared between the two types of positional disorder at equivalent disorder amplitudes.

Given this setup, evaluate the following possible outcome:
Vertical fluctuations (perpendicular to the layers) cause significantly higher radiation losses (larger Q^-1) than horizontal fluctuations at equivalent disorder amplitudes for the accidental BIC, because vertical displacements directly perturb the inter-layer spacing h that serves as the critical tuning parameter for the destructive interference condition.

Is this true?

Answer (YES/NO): YES